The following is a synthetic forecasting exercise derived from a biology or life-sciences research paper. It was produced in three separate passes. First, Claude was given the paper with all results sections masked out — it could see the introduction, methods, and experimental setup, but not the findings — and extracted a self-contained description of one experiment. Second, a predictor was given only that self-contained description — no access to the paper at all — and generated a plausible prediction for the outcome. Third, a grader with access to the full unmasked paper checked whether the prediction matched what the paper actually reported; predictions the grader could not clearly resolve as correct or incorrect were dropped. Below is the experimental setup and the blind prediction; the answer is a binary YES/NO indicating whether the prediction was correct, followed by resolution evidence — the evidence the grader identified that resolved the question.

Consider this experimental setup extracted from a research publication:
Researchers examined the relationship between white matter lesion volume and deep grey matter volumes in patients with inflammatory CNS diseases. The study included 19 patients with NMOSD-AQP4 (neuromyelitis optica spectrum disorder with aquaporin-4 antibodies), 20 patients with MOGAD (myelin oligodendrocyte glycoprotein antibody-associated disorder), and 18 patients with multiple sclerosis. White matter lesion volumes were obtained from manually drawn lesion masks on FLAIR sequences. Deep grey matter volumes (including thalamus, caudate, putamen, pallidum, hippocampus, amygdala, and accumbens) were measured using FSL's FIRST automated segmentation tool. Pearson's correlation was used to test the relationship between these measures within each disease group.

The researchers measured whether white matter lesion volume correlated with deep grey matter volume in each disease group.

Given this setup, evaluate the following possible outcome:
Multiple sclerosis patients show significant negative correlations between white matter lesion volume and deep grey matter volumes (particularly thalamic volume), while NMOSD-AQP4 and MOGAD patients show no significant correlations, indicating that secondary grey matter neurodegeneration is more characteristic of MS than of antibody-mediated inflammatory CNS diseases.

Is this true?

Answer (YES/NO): NO